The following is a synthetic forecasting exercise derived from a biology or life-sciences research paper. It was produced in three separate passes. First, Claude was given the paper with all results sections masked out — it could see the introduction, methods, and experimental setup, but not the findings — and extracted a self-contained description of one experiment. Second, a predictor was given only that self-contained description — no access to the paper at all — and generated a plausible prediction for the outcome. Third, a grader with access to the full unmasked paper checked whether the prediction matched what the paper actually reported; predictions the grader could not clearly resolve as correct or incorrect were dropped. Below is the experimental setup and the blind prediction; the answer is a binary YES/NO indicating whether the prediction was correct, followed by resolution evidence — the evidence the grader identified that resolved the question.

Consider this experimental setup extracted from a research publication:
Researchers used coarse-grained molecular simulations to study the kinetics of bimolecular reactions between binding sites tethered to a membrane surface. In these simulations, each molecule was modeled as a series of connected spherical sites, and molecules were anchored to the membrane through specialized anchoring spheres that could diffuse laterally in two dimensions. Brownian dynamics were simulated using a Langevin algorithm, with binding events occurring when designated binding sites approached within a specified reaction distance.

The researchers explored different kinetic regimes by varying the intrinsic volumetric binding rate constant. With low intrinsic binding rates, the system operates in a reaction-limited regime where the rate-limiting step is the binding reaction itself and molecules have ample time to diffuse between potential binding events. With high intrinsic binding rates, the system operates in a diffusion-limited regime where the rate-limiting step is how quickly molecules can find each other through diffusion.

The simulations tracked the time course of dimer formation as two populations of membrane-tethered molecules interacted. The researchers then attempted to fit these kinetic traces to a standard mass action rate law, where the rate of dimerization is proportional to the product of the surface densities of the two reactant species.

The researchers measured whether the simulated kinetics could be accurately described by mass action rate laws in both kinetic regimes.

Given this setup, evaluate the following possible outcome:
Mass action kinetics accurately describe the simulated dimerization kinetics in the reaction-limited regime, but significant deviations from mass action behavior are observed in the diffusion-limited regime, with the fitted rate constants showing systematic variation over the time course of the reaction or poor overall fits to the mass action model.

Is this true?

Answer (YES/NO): YES